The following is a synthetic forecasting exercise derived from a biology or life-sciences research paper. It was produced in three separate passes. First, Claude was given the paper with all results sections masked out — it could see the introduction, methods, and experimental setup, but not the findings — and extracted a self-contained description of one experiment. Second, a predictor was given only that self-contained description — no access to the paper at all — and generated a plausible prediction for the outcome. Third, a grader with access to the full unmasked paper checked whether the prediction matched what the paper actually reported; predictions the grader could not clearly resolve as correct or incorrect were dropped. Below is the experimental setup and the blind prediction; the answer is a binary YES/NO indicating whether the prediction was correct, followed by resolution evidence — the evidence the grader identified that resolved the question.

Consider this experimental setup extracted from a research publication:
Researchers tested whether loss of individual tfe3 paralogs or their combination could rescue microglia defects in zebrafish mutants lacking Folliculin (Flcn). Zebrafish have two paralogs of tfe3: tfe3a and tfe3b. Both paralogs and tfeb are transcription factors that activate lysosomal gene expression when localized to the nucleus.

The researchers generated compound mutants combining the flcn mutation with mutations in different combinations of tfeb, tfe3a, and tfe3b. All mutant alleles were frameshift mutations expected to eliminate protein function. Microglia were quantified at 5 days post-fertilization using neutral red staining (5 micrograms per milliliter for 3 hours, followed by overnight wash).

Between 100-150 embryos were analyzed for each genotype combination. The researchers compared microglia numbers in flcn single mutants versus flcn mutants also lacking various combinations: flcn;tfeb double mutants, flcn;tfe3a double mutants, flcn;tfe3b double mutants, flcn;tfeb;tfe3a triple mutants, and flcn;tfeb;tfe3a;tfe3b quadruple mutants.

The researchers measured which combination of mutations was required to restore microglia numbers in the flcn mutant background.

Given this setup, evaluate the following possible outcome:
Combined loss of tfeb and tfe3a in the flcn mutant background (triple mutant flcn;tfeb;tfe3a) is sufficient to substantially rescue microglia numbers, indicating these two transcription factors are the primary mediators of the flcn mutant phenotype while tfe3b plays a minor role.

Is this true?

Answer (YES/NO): NO